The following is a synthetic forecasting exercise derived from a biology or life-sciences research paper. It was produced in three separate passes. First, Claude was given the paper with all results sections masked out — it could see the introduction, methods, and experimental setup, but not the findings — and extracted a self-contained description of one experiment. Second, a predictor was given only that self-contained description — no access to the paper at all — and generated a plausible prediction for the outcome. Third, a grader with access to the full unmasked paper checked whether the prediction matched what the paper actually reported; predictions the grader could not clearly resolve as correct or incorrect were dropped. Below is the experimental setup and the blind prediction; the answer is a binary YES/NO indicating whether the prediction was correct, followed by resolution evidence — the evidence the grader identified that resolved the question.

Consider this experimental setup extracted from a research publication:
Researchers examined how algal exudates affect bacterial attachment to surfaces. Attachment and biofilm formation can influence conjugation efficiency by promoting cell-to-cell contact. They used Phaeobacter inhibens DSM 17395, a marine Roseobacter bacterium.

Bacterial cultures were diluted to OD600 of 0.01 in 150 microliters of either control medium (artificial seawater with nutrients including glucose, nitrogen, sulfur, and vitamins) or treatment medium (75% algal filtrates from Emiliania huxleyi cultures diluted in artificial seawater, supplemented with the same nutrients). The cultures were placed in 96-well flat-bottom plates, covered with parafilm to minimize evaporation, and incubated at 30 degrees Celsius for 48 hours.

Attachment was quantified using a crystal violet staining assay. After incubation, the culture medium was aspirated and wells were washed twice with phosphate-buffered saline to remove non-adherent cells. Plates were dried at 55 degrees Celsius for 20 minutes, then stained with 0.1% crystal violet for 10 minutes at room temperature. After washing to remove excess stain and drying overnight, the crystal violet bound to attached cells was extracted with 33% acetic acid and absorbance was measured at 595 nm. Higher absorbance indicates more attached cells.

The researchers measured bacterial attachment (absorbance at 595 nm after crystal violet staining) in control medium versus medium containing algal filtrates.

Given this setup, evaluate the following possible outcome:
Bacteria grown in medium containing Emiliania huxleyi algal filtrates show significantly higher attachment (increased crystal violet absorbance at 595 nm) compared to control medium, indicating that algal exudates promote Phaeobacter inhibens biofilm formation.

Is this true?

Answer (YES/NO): YES